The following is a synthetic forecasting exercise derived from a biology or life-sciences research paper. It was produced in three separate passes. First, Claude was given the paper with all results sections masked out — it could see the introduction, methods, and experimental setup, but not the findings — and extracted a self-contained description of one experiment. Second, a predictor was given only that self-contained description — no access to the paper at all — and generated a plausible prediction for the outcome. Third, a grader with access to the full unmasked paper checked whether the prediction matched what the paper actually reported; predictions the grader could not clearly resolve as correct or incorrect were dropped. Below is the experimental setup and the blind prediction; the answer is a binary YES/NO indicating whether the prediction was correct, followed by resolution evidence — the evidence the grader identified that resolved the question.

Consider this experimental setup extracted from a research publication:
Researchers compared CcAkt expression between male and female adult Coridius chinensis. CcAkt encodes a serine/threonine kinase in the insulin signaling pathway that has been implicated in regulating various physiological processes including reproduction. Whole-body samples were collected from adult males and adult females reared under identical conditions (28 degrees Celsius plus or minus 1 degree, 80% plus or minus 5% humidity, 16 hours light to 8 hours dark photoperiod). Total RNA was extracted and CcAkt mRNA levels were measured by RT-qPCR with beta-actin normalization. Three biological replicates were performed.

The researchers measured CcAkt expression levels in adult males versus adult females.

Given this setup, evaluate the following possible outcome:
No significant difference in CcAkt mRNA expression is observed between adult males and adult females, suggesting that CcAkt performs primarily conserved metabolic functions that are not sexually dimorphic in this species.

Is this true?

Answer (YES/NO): NO